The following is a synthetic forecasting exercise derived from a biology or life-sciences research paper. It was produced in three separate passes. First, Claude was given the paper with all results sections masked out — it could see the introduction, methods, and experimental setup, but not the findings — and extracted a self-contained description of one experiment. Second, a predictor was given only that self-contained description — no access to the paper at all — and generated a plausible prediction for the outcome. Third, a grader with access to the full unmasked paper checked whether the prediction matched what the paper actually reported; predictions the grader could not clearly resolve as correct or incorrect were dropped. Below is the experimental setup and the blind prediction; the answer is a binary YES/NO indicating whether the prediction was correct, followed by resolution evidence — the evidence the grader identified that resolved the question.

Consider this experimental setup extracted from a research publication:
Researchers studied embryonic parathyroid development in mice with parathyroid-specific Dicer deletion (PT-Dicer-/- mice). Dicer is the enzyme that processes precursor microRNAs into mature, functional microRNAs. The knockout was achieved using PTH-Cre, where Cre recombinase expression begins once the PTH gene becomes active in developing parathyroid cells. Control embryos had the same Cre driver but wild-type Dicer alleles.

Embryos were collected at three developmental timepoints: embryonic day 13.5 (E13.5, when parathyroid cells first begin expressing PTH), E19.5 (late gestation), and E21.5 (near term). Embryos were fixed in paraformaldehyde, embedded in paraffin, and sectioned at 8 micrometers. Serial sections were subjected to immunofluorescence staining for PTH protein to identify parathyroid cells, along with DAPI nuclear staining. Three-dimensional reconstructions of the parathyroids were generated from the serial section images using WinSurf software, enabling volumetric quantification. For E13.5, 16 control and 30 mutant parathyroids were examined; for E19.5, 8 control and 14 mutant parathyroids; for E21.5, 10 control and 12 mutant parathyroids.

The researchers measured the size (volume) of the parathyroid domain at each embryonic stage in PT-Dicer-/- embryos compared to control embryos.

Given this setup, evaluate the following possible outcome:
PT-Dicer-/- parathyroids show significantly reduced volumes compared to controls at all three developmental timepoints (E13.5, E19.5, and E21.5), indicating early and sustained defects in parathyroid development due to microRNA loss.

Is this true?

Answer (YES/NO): NO